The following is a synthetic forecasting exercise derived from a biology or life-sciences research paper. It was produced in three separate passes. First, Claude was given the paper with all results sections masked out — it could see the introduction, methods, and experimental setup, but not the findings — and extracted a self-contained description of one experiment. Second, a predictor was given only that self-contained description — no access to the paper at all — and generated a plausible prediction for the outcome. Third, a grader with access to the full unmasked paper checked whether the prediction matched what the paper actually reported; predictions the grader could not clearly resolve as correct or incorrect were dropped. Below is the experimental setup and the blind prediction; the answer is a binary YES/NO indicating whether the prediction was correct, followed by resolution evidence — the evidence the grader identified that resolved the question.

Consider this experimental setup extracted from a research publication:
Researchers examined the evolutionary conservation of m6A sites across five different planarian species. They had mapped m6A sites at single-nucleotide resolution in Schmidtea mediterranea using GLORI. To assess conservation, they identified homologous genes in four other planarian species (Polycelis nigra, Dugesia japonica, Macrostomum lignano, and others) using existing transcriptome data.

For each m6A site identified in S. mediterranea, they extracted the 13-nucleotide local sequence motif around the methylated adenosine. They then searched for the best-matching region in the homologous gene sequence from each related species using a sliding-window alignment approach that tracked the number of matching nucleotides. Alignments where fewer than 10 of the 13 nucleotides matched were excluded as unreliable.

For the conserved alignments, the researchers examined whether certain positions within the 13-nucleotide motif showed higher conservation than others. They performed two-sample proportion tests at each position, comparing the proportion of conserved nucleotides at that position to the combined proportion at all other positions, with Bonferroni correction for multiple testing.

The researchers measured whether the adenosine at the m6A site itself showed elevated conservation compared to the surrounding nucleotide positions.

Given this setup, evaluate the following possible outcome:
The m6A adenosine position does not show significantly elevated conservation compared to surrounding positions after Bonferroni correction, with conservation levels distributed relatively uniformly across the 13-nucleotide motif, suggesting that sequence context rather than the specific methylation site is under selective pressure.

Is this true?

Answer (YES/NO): NO